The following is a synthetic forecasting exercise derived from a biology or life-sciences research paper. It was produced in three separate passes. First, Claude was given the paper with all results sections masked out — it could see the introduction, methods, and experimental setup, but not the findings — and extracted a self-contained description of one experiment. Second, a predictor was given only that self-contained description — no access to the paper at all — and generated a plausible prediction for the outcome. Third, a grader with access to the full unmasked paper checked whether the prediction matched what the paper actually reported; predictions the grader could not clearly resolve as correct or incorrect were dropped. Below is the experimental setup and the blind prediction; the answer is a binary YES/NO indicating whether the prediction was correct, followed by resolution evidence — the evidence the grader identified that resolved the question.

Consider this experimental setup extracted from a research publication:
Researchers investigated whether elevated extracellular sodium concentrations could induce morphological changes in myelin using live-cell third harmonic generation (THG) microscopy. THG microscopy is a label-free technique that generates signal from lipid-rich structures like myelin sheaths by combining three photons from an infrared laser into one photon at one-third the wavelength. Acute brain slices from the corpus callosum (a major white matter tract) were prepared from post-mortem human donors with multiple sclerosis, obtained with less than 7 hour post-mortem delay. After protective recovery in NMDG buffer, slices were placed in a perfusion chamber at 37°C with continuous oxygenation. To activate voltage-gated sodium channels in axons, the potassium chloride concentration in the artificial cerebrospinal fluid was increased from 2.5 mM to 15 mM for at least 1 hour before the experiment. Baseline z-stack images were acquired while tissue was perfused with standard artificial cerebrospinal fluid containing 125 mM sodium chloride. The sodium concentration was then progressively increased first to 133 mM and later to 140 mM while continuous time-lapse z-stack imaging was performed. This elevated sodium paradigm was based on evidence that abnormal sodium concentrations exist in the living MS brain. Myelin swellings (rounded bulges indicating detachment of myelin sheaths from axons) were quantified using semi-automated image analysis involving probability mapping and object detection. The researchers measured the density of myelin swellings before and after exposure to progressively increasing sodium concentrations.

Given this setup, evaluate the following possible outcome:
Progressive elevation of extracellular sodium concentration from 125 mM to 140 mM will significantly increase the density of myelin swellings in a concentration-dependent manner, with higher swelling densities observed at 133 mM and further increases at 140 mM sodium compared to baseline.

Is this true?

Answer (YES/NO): NO